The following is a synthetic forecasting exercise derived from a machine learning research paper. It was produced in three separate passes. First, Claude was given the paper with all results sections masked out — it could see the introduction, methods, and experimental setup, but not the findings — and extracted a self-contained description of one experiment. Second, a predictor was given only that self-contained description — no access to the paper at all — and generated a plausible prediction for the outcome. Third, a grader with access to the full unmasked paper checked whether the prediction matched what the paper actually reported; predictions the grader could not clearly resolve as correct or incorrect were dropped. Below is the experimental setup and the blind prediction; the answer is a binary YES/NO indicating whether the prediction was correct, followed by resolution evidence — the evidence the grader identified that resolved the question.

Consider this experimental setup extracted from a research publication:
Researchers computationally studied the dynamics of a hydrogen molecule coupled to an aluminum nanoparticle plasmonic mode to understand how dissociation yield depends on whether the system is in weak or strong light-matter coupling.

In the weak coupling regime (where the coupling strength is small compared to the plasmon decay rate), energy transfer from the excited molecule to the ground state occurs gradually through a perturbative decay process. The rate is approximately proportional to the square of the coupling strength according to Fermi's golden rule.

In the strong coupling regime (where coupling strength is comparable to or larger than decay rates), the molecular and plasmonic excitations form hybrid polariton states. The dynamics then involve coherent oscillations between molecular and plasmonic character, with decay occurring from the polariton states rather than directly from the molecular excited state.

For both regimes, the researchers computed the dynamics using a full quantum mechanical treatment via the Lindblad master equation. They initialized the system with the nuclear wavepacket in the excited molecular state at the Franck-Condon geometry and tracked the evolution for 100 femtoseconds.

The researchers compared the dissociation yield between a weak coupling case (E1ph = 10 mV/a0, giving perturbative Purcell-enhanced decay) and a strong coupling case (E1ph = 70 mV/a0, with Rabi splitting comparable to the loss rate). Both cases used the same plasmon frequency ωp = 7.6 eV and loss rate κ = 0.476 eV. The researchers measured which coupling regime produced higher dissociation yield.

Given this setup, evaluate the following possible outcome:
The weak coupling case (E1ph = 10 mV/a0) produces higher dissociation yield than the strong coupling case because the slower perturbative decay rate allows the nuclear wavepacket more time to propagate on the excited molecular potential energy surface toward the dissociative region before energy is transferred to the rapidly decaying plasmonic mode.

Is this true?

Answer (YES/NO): NO